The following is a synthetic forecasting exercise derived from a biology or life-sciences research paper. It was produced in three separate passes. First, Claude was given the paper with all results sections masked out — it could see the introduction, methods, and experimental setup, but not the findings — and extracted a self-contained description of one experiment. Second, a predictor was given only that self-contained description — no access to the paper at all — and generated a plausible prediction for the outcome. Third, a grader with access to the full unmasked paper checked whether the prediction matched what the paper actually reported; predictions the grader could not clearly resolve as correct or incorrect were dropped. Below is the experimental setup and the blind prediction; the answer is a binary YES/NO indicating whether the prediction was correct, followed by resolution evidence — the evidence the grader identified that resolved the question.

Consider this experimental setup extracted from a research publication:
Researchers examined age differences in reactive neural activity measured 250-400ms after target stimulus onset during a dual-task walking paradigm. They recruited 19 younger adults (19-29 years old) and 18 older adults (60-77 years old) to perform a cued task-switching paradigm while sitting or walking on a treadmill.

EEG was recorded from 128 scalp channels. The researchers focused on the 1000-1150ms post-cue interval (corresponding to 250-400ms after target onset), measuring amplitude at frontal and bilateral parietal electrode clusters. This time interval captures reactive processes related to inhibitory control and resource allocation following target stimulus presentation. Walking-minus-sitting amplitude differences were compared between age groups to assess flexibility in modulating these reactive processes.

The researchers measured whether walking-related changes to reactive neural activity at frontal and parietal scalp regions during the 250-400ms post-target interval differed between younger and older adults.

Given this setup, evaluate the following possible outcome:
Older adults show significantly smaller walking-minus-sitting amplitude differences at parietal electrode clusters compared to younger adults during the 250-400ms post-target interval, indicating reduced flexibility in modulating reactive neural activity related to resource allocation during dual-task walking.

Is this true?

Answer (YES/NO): YES